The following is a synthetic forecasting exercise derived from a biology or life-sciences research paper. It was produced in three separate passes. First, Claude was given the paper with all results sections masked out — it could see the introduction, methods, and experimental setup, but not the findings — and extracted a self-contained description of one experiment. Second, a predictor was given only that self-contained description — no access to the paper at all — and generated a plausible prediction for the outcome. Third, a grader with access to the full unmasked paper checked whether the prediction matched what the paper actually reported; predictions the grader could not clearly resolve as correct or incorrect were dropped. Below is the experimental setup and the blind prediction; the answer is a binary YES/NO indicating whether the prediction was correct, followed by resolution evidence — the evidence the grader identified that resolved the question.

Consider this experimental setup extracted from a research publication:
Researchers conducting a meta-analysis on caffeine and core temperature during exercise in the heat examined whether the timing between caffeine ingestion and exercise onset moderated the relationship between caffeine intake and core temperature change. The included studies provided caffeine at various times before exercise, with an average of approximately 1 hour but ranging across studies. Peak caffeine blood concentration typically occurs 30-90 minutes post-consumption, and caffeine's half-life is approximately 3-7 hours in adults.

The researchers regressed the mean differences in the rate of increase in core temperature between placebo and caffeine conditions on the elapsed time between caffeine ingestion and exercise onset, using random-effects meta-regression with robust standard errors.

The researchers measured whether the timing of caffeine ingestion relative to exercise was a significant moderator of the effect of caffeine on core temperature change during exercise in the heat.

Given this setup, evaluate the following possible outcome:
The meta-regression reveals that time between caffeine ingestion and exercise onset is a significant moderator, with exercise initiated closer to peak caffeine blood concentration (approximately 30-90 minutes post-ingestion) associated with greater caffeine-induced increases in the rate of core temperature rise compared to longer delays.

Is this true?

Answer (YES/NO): NO